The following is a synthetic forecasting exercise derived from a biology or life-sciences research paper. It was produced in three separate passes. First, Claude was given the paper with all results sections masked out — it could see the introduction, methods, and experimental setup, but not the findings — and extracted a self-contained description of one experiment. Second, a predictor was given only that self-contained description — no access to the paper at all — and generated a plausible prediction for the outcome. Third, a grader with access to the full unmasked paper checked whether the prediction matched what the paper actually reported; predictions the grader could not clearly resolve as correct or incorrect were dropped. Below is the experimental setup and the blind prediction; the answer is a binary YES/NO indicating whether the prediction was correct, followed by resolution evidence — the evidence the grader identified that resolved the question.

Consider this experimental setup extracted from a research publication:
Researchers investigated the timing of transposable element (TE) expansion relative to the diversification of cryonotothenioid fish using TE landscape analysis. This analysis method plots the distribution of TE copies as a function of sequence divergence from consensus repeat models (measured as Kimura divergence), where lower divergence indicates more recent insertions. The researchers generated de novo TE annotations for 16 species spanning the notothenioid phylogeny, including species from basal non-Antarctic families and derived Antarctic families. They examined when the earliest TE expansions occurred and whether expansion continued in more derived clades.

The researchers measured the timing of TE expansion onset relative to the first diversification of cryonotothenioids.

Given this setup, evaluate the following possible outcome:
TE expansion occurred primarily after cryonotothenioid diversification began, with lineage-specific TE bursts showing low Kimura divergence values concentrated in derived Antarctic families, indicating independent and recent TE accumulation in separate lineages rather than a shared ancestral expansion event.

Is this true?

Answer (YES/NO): NO